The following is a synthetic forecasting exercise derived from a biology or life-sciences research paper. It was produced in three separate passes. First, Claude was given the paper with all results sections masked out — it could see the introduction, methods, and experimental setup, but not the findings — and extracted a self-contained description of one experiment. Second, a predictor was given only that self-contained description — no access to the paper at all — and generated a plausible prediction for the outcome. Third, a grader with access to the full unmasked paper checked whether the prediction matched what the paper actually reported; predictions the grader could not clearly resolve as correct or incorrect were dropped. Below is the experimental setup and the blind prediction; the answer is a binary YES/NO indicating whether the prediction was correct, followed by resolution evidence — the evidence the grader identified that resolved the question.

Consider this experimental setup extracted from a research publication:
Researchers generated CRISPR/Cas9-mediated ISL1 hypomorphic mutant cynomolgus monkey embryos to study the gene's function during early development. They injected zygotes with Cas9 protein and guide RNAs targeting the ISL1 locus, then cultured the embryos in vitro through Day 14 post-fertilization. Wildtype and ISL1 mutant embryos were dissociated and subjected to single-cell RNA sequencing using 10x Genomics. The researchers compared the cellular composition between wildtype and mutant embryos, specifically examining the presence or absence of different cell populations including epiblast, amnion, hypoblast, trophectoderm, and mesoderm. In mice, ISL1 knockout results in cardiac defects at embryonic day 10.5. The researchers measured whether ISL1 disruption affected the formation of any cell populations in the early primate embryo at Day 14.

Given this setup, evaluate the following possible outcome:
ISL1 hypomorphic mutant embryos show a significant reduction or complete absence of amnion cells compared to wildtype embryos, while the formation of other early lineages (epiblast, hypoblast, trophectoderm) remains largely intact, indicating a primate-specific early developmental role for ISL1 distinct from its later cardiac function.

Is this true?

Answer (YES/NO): NO